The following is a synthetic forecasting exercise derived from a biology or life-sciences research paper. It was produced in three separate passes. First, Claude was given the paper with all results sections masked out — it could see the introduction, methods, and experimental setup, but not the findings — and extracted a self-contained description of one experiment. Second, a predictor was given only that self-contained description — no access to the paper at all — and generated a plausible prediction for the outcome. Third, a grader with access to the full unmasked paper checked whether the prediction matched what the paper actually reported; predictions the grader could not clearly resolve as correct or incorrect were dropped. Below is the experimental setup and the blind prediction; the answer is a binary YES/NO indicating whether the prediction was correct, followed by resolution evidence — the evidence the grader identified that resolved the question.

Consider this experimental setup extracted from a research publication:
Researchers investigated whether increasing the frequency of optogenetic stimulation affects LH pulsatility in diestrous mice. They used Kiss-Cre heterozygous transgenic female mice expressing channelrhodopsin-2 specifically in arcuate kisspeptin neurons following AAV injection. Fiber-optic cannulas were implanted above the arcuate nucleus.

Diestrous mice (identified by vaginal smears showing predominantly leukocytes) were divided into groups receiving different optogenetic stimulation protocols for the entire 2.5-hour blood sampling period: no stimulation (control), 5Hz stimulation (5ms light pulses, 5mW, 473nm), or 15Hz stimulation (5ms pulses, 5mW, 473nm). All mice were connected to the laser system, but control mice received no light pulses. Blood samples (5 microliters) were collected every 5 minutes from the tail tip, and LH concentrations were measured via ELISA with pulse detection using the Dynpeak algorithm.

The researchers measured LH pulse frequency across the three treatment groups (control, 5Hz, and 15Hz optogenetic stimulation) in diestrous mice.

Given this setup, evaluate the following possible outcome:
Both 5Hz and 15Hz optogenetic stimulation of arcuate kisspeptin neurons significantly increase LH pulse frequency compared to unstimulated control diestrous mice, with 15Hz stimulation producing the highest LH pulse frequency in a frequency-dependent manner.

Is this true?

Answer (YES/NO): NO